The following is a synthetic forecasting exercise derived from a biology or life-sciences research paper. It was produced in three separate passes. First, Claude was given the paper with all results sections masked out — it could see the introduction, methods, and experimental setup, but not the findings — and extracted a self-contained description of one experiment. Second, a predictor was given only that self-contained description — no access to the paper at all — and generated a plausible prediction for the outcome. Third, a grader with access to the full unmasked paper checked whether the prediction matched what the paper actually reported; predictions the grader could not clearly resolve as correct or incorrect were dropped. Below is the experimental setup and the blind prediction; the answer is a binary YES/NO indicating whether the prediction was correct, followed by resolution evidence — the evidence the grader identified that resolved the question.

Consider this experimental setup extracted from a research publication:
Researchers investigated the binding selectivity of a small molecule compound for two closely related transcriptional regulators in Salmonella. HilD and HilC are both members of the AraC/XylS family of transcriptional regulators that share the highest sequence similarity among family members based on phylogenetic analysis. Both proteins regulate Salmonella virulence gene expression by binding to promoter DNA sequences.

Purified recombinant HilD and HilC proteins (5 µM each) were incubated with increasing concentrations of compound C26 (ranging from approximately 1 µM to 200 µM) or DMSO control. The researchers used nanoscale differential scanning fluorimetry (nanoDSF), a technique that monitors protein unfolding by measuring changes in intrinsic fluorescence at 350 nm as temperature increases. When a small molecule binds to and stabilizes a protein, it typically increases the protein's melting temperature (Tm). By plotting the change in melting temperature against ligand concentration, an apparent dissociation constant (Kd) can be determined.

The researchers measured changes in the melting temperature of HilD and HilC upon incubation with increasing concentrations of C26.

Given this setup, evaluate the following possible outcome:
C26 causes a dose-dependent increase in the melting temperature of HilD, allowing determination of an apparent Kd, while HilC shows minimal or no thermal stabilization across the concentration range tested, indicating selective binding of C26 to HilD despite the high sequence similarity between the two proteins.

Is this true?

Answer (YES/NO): YES